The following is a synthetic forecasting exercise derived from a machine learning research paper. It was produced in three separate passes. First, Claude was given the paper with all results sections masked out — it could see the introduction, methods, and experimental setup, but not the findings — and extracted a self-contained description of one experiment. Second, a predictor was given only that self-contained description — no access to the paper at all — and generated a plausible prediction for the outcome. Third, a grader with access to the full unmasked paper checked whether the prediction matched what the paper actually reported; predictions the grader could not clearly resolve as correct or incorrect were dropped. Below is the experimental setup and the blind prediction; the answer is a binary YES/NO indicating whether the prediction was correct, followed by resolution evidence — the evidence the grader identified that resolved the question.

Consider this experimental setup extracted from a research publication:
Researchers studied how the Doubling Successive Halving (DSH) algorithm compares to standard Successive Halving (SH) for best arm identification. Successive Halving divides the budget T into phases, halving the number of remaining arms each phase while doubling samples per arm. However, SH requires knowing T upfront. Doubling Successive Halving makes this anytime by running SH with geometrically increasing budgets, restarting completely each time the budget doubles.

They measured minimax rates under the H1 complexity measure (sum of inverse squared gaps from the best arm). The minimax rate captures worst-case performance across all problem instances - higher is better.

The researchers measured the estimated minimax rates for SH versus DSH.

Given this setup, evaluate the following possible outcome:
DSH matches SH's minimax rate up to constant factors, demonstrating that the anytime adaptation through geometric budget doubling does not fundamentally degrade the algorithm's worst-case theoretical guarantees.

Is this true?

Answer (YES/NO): NO